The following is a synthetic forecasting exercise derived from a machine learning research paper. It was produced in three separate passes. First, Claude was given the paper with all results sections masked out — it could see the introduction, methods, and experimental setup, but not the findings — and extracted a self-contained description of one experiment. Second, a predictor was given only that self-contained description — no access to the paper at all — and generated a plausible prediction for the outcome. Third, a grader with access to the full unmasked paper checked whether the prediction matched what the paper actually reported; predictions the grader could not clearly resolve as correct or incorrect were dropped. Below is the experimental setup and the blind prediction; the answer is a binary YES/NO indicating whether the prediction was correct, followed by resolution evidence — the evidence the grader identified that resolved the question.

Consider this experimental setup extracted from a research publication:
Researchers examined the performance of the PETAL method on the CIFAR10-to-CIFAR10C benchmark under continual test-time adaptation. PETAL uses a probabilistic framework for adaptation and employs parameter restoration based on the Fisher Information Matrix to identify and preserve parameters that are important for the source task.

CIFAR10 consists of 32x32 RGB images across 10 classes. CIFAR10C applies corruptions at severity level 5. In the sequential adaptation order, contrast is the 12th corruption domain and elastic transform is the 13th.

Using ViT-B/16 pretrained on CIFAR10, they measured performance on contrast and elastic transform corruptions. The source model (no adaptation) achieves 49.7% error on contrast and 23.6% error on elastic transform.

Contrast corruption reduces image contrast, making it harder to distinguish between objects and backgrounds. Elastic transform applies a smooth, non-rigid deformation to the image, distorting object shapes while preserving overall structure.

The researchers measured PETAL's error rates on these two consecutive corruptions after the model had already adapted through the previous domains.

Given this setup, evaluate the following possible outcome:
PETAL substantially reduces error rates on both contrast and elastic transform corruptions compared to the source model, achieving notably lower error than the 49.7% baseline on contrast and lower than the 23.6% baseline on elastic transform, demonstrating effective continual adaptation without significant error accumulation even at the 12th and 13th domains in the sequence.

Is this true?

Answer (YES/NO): NO